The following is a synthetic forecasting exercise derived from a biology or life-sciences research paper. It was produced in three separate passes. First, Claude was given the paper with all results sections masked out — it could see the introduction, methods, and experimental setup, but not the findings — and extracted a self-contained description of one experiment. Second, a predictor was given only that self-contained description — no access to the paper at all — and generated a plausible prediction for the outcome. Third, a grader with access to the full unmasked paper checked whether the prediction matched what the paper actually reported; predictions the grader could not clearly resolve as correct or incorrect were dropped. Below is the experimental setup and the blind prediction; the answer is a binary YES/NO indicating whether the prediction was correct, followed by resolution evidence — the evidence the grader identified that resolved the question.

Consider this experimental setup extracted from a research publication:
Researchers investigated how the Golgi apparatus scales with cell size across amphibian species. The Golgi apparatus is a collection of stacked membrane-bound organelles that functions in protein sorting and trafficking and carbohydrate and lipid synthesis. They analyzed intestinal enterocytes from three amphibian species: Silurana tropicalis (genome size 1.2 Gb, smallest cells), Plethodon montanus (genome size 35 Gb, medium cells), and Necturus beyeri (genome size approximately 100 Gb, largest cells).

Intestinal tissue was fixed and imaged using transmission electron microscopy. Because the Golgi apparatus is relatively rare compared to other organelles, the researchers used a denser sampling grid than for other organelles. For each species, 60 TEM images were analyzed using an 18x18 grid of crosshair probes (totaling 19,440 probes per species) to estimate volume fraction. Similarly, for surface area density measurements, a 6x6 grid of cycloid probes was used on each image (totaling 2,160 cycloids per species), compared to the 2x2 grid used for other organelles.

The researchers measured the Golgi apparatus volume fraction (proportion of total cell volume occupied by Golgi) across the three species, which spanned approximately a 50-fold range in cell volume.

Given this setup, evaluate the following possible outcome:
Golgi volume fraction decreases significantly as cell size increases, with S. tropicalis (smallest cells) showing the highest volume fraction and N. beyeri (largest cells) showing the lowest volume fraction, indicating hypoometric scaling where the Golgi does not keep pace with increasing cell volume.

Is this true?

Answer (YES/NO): NO